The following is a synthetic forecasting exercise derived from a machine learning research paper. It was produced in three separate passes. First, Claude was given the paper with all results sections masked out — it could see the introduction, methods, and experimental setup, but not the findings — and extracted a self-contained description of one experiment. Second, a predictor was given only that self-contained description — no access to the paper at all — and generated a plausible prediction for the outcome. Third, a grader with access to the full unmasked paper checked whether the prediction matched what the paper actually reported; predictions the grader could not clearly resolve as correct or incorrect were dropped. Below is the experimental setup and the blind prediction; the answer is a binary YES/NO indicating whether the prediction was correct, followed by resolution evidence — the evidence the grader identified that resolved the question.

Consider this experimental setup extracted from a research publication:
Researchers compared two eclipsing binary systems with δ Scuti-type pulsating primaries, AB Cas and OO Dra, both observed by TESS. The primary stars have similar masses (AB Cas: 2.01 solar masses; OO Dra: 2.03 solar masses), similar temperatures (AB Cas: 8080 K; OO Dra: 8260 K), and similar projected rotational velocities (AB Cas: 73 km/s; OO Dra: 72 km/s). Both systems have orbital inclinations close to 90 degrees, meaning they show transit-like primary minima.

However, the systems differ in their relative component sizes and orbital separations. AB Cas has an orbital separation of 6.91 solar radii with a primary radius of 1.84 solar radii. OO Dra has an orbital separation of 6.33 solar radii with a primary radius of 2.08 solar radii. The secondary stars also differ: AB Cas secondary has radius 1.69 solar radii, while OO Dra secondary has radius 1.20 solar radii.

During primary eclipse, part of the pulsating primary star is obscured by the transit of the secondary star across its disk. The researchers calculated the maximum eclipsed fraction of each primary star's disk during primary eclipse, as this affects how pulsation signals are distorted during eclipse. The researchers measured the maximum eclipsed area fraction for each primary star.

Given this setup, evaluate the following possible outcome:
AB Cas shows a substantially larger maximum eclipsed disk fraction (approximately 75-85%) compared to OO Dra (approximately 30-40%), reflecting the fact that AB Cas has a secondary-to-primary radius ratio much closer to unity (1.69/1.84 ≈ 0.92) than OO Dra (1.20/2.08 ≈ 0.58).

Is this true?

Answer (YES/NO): YES